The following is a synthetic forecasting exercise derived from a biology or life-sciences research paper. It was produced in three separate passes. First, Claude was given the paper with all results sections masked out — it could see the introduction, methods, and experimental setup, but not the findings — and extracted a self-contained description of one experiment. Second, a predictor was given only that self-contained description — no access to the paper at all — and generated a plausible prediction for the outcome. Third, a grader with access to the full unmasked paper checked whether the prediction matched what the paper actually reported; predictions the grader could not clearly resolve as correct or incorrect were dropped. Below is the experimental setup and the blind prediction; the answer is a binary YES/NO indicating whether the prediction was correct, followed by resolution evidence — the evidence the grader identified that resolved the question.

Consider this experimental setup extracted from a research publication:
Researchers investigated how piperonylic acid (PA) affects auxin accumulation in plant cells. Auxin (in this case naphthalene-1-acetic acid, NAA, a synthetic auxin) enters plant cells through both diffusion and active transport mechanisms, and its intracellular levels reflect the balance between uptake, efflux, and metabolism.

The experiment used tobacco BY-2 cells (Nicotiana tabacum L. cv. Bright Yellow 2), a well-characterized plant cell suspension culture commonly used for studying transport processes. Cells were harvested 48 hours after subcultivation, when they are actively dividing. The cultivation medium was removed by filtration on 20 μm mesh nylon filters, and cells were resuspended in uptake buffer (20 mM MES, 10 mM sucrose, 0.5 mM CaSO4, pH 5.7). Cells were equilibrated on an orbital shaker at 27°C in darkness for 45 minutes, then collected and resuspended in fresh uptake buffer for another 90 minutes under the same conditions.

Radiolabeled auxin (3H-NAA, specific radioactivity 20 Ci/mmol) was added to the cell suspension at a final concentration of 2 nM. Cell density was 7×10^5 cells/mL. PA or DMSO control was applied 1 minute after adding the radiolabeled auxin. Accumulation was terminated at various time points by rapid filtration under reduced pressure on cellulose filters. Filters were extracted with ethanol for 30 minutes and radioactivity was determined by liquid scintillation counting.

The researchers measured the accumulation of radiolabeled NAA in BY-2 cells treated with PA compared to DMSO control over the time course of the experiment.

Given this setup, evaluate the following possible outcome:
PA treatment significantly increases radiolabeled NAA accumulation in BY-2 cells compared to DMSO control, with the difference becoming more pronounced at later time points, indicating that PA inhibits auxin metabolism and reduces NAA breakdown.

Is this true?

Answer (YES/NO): NO